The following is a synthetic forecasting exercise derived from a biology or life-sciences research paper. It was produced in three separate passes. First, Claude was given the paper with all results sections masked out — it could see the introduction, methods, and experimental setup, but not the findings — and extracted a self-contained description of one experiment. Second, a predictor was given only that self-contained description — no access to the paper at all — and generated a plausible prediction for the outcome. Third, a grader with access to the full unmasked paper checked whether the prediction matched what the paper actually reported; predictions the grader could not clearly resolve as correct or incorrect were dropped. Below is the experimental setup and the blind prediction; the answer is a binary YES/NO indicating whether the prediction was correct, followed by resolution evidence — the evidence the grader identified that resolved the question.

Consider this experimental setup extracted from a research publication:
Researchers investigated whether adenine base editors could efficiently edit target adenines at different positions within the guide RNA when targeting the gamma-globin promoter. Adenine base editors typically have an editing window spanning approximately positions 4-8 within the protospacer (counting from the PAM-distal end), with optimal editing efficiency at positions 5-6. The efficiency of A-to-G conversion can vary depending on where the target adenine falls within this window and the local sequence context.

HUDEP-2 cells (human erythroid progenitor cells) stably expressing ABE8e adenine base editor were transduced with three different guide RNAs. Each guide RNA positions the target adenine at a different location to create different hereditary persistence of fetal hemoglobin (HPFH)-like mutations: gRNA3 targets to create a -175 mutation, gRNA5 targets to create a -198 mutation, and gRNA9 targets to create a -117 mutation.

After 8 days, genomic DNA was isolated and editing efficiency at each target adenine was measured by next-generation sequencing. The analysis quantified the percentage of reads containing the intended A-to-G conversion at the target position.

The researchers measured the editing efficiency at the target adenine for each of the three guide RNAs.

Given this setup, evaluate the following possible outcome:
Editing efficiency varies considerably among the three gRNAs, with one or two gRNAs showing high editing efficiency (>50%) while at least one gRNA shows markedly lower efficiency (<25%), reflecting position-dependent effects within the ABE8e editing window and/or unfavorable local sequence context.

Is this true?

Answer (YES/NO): NO